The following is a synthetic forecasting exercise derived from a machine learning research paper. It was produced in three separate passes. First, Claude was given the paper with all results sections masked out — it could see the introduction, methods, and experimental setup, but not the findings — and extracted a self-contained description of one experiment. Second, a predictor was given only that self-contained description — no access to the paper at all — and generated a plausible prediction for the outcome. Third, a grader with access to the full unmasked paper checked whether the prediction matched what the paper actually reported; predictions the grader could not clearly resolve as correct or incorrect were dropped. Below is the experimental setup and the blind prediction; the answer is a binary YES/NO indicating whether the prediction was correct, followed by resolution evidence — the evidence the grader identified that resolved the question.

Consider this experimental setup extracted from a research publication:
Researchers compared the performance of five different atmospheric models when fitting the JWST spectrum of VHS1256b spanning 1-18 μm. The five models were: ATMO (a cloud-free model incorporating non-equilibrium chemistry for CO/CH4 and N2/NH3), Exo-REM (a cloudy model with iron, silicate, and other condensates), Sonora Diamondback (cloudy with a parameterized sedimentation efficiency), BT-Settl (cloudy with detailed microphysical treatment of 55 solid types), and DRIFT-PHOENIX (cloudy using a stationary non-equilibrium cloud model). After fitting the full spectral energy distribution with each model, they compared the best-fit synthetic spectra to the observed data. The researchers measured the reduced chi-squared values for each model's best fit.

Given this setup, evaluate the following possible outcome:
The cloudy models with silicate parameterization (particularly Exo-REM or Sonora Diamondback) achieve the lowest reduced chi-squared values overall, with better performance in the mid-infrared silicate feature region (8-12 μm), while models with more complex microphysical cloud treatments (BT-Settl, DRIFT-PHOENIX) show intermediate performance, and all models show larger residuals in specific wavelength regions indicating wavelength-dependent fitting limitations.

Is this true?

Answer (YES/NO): NO